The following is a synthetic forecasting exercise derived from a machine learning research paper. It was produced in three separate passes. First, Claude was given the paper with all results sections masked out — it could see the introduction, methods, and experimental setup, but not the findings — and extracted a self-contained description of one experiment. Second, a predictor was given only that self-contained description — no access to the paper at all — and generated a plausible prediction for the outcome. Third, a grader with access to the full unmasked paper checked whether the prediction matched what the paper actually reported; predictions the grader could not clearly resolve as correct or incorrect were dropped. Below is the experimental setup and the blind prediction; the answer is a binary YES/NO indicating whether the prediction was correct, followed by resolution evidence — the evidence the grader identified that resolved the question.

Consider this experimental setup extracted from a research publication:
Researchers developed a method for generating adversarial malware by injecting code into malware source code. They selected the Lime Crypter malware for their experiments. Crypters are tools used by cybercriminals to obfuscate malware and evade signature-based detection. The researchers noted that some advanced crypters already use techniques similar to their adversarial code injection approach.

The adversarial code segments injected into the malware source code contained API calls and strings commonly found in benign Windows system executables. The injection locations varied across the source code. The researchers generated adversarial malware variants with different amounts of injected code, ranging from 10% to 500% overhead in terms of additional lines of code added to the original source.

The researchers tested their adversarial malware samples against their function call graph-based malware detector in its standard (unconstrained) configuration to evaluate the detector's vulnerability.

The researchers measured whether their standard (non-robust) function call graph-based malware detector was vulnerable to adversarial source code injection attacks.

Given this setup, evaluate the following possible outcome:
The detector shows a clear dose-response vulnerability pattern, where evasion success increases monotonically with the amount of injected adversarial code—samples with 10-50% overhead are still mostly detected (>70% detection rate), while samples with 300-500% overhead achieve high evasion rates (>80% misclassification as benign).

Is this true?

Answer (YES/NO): YES